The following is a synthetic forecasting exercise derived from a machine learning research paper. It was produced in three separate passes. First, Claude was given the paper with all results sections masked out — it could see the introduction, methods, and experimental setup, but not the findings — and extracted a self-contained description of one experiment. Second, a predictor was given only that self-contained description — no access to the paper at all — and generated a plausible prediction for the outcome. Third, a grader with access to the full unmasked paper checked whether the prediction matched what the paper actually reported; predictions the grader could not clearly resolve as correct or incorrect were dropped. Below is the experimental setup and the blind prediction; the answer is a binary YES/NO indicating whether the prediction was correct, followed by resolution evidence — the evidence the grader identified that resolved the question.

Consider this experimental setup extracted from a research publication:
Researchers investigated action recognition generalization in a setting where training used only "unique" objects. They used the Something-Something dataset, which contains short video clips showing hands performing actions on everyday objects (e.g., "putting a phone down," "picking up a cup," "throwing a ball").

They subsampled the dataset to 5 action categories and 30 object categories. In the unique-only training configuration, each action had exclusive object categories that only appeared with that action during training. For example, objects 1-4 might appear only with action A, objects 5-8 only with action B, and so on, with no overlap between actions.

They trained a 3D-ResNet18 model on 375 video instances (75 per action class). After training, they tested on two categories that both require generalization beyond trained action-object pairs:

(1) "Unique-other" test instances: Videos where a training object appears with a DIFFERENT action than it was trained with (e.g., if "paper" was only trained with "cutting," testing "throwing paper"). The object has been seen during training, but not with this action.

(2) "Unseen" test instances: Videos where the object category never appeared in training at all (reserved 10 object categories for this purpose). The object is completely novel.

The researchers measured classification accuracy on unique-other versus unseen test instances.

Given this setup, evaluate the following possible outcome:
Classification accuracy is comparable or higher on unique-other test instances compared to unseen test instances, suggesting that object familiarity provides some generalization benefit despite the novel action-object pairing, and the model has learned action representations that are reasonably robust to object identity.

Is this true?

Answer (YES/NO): NO